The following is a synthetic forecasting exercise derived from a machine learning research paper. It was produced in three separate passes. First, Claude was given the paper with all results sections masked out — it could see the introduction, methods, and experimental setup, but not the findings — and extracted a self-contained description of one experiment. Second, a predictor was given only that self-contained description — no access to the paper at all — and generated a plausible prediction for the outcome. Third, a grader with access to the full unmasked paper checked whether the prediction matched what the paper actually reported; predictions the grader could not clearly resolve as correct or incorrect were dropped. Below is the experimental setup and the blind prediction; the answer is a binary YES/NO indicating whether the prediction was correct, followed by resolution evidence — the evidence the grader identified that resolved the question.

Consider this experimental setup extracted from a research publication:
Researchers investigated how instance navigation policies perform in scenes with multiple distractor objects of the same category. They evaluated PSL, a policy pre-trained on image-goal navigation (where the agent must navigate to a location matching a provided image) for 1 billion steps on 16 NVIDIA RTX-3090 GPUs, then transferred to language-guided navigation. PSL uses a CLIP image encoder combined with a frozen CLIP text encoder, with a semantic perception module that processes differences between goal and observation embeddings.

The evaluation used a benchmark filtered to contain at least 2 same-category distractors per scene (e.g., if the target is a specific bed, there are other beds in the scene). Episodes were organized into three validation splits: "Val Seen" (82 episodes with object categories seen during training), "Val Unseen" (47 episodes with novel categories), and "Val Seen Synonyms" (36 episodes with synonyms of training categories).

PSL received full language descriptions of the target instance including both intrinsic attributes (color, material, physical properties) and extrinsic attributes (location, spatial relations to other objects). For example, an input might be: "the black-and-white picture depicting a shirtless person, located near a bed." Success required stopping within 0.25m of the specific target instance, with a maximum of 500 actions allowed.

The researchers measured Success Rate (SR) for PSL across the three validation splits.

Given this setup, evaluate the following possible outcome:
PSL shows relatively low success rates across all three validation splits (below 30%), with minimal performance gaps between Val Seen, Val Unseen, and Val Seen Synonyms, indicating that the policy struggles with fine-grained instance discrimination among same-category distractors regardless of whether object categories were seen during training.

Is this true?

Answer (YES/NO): NO